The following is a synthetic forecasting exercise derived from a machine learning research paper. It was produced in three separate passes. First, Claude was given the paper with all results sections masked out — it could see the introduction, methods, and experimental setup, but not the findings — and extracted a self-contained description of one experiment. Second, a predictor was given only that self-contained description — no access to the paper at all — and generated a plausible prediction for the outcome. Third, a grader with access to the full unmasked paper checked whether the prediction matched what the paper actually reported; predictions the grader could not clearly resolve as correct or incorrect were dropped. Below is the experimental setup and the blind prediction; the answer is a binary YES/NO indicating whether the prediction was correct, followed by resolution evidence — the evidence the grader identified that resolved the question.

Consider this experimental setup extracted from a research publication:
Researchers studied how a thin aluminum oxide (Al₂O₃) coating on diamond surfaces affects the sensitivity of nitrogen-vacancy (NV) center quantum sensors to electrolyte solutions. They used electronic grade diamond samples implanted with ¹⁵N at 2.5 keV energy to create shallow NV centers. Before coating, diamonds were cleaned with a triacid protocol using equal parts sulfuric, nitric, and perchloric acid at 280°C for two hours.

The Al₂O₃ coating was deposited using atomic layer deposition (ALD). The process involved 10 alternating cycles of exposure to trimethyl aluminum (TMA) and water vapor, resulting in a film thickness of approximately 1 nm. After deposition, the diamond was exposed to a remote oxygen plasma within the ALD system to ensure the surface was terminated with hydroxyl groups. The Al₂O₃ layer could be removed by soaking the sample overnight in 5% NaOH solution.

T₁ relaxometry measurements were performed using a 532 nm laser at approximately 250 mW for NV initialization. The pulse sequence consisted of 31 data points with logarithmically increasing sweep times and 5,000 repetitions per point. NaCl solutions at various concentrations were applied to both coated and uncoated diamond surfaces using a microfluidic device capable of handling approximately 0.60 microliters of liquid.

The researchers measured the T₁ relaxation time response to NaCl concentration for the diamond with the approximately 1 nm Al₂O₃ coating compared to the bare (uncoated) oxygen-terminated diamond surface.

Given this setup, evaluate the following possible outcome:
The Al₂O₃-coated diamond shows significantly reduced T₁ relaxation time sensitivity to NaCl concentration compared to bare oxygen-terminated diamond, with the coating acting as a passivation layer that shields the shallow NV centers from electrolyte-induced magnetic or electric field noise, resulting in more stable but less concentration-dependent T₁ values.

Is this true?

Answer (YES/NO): YES